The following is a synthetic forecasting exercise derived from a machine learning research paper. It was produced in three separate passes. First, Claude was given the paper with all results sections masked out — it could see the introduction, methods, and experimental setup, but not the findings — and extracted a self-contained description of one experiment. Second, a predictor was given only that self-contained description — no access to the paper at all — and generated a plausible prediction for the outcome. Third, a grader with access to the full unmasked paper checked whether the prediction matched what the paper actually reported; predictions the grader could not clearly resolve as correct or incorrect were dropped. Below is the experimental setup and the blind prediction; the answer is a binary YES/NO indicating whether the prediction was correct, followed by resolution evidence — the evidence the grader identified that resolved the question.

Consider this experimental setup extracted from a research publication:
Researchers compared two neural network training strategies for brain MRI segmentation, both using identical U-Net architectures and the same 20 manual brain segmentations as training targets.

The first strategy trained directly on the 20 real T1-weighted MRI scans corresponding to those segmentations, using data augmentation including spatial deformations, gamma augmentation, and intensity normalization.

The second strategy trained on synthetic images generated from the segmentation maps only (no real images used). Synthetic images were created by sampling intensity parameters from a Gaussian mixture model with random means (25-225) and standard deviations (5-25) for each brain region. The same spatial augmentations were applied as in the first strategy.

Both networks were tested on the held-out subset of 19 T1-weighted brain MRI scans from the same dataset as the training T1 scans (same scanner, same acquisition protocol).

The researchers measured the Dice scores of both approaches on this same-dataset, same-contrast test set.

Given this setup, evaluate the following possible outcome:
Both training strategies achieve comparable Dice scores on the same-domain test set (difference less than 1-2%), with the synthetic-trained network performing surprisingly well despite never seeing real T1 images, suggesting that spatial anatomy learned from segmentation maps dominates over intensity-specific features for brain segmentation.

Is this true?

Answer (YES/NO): NO